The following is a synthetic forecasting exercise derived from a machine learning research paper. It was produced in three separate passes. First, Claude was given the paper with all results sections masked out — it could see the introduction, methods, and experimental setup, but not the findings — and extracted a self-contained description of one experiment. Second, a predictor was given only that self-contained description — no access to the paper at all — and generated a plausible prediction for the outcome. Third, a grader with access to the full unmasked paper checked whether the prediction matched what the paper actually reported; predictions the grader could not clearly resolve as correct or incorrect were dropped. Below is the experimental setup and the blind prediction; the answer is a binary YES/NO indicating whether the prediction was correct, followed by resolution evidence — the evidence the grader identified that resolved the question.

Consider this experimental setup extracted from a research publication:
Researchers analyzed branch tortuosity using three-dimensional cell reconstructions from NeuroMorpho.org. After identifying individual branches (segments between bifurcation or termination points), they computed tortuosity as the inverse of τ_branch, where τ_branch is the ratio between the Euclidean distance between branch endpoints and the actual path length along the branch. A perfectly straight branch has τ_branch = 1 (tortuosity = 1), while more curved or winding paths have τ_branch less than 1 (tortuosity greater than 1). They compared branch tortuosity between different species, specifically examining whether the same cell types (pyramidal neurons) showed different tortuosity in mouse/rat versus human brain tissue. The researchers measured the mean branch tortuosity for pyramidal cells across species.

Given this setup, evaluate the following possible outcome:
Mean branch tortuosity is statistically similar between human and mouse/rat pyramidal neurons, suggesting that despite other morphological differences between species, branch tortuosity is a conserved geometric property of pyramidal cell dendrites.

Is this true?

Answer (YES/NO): YES